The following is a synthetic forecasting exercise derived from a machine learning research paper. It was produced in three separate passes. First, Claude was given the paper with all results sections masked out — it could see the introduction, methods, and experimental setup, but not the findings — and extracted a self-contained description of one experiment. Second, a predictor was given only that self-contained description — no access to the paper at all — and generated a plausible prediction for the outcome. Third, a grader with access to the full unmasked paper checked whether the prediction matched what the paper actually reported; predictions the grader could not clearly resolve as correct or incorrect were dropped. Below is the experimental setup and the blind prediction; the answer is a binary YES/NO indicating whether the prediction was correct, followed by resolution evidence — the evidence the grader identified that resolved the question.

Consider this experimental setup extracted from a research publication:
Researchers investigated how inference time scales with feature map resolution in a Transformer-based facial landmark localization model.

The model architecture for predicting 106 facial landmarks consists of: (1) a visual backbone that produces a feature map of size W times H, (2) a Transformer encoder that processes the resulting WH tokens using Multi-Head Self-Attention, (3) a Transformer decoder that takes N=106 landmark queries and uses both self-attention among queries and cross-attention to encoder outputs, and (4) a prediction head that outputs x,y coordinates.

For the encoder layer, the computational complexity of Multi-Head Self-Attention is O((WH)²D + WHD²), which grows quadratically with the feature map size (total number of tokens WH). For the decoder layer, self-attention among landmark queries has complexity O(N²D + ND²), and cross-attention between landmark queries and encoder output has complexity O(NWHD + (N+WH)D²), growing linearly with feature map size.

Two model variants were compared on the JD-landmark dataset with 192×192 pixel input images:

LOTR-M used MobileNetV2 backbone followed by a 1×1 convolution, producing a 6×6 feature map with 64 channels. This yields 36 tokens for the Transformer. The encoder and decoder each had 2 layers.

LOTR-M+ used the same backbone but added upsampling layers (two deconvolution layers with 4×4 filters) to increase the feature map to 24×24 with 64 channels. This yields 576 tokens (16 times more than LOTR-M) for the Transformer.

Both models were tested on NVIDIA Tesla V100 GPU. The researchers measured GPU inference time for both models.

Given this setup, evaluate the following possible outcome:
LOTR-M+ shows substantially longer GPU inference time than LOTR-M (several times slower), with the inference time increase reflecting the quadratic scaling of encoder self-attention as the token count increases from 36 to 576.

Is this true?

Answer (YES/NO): NO